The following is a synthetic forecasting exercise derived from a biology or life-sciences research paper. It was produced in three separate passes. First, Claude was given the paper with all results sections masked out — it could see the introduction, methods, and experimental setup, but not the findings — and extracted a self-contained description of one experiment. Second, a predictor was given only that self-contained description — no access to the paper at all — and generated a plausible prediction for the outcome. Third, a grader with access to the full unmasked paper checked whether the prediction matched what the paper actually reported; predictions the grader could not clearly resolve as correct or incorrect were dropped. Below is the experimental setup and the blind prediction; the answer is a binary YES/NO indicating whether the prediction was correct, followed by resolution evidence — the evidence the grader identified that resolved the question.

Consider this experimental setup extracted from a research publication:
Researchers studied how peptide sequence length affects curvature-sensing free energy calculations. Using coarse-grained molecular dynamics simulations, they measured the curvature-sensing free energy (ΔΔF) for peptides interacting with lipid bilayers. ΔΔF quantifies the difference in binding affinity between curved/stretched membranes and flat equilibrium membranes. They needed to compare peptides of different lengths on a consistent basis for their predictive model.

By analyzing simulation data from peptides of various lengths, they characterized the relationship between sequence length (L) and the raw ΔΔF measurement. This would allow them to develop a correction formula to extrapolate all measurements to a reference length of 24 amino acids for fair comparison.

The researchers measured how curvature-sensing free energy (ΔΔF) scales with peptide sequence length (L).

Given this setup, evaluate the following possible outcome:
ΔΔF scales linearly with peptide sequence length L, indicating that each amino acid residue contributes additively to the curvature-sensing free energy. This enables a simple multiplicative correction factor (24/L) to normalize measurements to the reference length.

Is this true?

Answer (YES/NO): NO